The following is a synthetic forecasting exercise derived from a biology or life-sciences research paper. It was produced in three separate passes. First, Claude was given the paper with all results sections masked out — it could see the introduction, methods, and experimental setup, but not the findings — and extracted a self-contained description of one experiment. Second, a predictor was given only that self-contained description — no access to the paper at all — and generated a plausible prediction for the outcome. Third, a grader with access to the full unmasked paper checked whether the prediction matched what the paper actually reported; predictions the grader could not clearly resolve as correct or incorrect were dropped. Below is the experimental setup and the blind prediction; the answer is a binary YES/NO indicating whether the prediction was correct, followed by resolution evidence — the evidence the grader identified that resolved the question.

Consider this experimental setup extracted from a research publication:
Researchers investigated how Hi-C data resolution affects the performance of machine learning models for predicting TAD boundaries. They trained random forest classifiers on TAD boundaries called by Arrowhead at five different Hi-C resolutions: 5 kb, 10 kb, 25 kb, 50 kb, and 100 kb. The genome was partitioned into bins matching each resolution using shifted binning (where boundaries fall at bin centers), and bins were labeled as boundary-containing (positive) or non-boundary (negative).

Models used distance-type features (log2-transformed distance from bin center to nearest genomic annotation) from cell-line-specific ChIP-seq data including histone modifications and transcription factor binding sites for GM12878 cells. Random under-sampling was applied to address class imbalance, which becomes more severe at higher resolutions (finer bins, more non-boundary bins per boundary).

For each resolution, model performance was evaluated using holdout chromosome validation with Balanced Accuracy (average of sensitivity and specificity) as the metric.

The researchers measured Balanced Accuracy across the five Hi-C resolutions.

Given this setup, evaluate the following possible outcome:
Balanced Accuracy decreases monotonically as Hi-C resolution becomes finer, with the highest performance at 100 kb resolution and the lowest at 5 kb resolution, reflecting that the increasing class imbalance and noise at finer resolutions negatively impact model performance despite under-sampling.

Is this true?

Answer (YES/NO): NO